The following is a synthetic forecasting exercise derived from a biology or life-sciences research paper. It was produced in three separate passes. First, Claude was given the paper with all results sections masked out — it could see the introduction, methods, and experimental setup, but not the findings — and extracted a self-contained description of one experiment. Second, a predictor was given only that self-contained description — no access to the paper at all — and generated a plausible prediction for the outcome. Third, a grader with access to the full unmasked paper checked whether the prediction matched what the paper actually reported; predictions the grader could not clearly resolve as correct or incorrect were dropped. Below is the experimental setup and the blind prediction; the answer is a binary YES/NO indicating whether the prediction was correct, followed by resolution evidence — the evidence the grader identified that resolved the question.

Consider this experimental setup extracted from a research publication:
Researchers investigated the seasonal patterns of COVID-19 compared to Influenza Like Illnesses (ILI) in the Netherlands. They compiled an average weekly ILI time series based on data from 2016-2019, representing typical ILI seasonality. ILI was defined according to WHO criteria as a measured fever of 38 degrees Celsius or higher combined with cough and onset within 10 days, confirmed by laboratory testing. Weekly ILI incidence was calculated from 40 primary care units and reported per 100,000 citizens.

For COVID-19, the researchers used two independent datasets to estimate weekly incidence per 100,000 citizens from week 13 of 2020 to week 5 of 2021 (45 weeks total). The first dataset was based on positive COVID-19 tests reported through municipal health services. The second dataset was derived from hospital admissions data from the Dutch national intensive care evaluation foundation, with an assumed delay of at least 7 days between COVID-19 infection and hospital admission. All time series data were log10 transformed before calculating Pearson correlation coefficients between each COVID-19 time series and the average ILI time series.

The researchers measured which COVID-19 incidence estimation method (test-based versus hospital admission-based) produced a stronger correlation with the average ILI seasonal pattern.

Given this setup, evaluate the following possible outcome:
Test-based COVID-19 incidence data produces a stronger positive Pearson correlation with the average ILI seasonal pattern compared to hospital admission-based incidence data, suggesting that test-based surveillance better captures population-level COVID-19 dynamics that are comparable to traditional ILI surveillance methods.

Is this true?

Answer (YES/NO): NO